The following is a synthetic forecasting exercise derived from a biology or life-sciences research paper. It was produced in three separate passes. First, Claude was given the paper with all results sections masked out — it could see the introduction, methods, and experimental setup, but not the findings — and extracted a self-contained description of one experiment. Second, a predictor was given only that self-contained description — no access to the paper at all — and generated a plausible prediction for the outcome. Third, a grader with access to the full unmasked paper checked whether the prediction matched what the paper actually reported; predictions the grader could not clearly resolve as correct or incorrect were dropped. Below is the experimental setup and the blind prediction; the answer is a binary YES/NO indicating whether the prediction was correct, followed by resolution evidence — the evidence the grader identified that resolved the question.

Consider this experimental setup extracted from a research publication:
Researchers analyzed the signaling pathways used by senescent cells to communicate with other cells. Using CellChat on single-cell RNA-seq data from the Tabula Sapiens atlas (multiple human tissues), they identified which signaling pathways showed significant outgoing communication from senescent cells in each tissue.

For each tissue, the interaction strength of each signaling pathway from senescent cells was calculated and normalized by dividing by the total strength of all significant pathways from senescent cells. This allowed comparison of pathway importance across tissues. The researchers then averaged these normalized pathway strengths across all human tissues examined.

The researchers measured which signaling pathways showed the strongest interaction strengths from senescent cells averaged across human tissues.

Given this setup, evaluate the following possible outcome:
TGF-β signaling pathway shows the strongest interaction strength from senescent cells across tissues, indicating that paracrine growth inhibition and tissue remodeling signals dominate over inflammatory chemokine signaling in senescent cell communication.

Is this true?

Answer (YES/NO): NO